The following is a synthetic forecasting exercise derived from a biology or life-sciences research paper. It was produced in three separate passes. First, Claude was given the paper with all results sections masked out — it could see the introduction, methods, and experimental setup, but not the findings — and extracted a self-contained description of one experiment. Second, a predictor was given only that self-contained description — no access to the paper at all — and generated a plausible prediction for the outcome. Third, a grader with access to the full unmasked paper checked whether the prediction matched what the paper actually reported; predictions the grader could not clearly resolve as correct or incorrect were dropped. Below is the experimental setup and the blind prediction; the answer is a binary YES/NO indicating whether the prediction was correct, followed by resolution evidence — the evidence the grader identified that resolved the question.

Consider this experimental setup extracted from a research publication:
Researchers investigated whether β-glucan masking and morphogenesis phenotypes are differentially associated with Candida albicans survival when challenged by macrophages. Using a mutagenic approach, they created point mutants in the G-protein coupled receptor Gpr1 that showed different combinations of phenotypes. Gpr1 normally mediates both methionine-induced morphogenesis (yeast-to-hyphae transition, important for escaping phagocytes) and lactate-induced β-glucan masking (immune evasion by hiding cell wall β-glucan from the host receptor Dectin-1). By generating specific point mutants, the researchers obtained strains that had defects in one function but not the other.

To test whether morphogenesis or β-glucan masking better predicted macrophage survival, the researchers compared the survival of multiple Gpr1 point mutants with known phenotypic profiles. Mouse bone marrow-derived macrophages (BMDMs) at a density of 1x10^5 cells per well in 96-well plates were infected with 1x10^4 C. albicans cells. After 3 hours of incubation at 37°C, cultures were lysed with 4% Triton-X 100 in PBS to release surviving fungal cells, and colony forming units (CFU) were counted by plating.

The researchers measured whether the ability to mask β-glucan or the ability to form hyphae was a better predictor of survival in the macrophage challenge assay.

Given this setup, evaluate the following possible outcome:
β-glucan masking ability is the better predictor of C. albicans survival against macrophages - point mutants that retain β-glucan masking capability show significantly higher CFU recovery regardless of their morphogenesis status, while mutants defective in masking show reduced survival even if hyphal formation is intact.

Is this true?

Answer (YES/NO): NO